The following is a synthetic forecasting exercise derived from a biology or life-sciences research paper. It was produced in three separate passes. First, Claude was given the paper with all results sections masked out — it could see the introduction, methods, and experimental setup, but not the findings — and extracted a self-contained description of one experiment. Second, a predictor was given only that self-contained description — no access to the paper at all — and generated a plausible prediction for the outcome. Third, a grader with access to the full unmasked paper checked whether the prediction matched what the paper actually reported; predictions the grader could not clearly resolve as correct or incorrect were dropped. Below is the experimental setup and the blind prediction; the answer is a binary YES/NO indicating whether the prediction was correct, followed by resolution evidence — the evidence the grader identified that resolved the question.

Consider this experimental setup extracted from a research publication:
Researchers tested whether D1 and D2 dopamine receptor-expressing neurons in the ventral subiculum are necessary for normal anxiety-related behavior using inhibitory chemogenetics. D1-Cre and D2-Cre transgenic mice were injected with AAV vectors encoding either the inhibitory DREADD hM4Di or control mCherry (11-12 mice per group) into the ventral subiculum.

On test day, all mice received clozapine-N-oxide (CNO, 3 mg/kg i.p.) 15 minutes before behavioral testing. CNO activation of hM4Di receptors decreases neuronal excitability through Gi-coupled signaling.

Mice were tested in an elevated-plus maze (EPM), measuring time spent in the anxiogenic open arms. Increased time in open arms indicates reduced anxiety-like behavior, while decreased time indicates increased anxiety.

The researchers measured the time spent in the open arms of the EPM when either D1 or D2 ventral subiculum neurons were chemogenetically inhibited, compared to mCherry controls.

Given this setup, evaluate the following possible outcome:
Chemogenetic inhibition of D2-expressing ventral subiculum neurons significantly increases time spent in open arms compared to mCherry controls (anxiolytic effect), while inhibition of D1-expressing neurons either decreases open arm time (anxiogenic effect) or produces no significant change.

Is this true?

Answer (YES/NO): NO